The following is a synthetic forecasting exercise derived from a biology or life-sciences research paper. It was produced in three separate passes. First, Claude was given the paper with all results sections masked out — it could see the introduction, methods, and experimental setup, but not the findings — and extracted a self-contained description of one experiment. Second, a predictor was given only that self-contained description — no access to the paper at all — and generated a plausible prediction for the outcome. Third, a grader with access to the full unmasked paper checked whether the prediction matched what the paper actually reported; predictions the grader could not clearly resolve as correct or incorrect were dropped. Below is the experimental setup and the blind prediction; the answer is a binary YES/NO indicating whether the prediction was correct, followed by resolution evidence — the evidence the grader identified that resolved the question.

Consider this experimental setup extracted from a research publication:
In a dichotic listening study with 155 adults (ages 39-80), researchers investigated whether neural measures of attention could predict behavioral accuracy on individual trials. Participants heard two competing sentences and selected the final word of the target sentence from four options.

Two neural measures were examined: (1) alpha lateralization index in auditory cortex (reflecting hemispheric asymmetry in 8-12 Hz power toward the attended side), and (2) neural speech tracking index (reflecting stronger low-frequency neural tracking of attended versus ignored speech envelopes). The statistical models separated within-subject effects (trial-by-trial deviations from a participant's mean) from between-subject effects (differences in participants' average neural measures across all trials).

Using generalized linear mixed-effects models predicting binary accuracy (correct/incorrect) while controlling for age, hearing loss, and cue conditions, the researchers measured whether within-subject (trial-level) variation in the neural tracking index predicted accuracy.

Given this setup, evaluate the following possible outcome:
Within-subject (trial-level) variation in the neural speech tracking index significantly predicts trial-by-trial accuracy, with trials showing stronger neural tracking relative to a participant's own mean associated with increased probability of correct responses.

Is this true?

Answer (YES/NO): YES